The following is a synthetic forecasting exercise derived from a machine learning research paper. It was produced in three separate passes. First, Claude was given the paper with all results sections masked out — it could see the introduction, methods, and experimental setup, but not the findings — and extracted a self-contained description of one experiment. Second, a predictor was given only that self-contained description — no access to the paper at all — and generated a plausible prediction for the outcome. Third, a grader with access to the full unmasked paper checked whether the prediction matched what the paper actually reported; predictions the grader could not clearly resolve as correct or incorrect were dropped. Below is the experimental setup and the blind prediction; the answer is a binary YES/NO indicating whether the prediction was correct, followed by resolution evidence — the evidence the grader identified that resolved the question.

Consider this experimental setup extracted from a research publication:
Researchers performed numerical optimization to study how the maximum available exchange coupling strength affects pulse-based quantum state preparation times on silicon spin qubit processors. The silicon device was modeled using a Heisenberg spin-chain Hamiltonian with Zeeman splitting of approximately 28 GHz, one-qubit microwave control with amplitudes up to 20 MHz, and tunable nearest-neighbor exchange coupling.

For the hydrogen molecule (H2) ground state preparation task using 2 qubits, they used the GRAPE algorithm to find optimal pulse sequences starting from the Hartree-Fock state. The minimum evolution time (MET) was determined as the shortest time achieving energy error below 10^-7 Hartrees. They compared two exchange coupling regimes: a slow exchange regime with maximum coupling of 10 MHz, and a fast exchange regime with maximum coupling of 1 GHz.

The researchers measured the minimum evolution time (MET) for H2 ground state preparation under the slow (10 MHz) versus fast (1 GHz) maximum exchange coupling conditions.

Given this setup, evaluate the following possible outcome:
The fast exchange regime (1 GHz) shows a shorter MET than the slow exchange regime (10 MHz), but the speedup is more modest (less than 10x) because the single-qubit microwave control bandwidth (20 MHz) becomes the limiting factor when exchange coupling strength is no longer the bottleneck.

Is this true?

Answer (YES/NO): NO